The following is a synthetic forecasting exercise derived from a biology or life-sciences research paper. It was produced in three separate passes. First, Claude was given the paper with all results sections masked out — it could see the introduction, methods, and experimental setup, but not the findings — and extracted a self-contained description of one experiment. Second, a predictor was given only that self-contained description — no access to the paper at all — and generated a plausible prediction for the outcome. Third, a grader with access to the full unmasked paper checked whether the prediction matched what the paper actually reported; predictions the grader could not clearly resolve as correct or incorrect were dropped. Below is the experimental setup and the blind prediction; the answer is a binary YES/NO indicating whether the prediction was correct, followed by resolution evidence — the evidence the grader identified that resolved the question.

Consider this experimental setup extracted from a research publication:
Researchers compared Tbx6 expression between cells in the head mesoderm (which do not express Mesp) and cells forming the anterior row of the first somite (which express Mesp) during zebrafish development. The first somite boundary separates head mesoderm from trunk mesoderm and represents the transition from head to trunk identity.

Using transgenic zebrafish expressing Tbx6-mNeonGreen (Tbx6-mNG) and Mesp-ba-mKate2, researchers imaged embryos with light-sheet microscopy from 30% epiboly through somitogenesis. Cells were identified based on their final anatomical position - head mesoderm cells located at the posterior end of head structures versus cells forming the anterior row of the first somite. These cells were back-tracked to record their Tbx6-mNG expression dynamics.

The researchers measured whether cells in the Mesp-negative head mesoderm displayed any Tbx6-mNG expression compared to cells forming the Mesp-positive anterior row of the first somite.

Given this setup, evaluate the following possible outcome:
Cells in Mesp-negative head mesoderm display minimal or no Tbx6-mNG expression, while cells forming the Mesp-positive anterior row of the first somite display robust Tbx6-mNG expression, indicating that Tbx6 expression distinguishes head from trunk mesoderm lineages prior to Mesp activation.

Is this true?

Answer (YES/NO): YES